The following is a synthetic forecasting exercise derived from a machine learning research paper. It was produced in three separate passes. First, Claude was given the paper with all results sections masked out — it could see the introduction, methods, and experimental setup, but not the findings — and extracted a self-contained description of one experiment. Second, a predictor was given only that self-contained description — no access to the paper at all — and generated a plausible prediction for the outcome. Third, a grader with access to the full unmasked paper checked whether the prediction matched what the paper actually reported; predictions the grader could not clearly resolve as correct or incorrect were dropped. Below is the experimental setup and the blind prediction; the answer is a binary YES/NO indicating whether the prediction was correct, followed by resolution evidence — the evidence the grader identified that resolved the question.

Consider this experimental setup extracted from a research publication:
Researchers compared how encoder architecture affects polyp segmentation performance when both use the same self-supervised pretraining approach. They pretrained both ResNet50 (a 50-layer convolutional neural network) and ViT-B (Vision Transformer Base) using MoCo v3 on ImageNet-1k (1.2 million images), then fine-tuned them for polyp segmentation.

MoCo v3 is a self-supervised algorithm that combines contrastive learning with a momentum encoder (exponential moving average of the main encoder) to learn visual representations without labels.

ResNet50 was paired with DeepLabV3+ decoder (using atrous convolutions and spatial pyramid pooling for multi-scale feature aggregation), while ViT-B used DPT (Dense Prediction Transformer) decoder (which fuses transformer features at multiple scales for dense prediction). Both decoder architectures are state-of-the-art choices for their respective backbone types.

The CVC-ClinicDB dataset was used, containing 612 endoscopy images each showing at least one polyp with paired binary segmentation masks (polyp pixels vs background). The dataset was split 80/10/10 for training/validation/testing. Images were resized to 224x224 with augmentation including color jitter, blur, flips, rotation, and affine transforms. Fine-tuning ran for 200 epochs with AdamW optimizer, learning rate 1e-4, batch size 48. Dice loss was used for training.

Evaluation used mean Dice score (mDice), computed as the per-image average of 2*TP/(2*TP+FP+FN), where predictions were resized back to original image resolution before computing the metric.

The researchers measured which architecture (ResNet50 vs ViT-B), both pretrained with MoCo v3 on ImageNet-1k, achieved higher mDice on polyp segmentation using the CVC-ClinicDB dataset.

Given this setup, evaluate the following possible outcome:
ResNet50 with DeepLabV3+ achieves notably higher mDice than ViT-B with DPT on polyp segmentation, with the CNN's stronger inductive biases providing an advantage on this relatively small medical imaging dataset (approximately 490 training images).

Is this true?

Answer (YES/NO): NO